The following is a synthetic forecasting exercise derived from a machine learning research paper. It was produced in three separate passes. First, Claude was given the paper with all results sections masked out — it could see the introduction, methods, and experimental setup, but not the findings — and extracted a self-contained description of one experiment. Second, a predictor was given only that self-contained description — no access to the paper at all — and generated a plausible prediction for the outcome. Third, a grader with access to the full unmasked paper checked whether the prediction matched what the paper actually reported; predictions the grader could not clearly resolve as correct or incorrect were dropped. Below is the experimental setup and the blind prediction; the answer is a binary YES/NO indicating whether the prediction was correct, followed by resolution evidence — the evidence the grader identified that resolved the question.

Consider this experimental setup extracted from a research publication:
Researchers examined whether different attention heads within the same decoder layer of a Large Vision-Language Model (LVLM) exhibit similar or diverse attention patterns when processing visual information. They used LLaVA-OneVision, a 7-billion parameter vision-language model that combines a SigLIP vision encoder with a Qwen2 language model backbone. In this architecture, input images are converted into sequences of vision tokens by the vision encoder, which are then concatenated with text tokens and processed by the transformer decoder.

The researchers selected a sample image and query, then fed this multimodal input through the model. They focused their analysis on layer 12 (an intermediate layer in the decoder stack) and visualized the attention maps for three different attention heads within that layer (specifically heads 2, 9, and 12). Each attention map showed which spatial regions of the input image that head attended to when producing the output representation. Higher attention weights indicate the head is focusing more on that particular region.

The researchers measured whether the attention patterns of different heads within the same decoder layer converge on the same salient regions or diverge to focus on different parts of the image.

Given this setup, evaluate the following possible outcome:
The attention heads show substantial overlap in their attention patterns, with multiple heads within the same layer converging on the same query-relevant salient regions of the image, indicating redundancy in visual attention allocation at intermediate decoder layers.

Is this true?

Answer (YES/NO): NO